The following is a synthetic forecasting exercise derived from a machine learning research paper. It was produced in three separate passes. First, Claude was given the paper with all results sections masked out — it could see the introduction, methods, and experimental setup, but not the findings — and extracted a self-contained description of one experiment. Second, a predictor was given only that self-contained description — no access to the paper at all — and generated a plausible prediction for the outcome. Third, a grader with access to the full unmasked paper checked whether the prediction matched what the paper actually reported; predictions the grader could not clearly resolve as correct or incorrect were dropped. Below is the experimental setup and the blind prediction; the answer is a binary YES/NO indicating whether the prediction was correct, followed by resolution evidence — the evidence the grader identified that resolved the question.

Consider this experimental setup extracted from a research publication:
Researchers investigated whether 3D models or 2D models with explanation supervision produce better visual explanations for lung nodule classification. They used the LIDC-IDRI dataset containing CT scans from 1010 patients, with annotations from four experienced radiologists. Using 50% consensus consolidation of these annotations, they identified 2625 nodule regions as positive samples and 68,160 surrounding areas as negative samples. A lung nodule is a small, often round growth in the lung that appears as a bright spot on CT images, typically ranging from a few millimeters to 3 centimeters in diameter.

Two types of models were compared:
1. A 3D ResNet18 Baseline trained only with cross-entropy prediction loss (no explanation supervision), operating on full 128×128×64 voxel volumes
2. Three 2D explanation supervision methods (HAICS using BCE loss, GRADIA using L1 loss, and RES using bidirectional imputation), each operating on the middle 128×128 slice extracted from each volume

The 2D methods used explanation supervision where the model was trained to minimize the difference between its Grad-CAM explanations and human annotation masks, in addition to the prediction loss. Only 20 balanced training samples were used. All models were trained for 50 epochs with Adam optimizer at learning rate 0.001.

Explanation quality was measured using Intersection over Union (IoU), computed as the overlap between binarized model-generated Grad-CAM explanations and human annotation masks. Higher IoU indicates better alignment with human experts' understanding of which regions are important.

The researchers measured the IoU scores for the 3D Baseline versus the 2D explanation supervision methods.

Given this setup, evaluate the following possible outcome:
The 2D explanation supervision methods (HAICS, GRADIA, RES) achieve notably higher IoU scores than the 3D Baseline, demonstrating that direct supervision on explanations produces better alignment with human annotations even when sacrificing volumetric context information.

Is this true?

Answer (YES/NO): YES